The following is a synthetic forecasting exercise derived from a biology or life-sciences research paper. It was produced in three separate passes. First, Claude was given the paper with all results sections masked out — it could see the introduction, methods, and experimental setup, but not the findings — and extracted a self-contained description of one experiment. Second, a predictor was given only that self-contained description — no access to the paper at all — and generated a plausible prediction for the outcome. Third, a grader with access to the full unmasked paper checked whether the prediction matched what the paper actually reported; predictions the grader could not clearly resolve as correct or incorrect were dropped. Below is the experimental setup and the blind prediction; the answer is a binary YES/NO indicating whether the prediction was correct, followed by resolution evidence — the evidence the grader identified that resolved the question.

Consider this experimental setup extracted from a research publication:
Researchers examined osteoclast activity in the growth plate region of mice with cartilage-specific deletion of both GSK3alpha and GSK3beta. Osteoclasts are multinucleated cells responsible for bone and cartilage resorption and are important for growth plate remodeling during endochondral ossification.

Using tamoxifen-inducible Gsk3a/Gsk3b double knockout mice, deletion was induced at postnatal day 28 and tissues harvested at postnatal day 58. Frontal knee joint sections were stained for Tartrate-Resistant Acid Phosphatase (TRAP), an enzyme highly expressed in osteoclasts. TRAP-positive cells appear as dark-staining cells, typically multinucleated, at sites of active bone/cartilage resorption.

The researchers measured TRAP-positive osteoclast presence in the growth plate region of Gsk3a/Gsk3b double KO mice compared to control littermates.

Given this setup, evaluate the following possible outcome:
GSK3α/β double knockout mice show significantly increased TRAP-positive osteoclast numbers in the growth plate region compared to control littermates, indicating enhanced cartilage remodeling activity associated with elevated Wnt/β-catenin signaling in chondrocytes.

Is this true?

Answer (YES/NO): YES